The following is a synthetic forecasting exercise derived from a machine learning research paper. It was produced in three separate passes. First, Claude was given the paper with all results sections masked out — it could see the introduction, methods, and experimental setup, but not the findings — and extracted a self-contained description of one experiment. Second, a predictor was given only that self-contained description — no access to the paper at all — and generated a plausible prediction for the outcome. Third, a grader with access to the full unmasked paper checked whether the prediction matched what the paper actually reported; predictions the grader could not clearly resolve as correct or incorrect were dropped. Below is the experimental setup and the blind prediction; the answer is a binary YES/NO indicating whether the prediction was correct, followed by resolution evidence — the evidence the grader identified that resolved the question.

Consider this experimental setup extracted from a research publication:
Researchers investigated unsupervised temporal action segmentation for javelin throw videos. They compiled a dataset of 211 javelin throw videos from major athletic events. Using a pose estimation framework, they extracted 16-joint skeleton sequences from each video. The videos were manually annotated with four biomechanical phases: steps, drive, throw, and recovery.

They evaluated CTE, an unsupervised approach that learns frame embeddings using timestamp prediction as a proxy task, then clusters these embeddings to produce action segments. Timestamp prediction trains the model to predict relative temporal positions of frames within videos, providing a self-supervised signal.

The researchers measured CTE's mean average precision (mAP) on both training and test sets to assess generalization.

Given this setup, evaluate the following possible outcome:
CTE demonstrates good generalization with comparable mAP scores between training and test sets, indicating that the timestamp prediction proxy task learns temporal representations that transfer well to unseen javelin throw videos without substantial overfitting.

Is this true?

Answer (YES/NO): YES